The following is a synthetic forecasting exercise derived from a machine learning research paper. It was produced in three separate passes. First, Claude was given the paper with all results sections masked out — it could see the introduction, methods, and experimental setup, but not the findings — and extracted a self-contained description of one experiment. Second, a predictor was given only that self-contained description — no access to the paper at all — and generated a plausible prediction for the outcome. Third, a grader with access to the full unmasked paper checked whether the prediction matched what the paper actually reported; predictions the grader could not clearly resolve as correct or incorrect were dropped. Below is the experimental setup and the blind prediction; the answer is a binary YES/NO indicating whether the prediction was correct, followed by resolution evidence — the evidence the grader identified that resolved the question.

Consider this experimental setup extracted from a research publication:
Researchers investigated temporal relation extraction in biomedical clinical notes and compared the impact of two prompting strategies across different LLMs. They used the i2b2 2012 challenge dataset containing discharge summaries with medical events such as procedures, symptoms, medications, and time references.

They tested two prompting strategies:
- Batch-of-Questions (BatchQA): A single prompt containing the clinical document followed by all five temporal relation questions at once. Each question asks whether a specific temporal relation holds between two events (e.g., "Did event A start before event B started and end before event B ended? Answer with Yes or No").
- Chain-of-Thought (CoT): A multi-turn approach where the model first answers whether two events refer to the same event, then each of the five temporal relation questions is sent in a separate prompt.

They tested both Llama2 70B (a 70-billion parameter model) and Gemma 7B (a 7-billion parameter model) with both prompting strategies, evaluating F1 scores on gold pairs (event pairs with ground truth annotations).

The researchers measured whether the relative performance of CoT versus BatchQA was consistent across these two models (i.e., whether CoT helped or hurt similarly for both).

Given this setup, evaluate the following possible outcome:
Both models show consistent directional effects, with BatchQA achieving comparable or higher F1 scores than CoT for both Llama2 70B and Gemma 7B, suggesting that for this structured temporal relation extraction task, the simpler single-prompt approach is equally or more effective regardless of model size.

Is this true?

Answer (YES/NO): NO